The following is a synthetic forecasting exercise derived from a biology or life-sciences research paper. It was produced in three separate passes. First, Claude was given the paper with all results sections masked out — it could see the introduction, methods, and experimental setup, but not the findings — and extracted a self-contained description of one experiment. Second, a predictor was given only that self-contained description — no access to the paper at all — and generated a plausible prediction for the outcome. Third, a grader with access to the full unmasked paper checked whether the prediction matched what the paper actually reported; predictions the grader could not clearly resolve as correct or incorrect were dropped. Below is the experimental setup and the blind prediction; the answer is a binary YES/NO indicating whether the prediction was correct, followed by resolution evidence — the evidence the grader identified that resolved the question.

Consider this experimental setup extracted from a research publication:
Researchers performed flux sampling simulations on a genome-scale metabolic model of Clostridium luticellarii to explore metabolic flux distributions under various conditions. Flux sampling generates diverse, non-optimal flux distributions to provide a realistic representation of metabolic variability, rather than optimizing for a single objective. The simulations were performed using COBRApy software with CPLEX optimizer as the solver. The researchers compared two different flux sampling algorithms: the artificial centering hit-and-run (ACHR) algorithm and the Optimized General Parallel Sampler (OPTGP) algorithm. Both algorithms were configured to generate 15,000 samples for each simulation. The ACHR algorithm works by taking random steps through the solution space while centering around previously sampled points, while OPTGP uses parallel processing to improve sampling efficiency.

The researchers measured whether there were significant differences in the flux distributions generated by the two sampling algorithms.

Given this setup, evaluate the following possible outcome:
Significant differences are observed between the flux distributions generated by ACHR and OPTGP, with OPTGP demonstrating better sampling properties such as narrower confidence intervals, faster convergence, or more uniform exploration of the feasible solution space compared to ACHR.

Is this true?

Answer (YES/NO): NO